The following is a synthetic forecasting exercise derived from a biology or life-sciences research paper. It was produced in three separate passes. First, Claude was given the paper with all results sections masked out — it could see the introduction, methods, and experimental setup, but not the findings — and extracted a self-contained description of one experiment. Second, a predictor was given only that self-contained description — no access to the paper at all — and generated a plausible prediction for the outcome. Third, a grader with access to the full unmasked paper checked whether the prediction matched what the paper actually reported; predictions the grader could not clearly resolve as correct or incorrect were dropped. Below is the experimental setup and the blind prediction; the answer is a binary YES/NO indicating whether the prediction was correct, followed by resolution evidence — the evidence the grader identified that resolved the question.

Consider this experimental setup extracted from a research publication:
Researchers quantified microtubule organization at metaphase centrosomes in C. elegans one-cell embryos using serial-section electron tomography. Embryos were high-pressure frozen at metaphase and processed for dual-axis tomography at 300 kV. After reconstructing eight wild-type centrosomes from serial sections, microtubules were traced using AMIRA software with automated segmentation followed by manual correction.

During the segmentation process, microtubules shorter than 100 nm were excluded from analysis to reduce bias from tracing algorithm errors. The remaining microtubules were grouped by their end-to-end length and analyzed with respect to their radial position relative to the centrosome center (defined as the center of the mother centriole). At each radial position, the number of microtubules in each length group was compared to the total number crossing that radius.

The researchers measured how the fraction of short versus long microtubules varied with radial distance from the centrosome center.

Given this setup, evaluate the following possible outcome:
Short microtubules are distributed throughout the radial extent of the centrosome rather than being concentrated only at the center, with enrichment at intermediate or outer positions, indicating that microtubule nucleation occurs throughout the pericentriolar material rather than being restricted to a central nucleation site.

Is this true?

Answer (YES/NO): NO